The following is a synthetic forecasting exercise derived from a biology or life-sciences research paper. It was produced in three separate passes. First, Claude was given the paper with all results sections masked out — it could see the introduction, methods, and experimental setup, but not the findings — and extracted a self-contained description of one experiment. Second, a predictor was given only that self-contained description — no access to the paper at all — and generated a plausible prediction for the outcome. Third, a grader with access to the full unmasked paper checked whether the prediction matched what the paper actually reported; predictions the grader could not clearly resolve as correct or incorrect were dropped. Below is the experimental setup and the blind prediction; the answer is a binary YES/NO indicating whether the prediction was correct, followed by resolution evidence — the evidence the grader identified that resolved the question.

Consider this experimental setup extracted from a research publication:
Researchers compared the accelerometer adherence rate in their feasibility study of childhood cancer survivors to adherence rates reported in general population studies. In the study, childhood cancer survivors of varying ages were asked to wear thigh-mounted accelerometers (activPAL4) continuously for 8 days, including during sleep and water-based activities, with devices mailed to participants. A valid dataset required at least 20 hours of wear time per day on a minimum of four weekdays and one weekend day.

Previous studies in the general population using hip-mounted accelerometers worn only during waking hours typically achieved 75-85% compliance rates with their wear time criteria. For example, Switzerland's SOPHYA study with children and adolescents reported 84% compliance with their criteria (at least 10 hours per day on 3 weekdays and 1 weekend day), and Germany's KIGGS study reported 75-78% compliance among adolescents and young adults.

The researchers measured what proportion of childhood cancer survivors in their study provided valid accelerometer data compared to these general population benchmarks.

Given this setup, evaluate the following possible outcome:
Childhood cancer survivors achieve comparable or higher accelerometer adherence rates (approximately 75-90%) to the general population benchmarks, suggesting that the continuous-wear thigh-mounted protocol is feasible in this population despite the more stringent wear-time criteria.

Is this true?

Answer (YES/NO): NO